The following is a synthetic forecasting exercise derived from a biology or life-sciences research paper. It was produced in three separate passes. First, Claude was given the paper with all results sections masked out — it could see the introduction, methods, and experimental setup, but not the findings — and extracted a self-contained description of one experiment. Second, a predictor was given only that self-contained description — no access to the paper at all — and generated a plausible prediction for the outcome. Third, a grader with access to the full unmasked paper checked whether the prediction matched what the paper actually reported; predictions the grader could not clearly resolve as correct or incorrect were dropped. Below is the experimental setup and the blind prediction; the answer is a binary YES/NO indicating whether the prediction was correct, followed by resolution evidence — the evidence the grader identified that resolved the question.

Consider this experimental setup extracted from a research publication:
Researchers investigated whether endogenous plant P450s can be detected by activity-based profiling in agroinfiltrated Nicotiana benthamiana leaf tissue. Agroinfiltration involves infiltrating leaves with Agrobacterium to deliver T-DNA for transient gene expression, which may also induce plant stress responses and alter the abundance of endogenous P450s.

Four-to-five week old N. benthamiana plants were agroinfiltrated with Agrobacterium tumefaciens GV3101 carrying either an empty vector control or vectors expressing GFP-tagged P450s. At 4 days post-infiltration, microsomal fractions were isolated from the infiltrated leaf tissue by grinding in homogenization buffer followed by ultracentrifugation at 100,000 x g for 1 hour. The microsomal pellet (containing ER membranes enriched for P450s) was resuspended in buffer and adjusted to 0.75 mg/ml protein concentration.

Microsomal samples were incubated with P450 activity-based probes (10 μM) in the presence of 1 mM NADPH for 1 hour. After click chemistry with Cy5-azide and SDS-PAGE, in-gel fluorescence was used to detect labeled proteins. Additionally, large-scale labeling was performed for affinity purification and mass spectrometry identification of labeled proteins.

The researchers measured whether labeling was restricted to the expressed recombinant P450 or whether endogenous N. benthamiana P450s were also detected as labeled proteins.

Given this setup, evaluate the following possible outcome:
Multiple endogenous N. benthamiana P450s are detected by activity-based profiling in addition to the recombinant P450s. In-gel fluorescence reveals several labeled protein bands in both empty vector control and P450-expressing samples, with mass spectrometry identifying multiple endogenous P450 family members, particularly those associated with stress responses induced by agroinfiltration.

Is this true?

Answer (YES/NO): NO